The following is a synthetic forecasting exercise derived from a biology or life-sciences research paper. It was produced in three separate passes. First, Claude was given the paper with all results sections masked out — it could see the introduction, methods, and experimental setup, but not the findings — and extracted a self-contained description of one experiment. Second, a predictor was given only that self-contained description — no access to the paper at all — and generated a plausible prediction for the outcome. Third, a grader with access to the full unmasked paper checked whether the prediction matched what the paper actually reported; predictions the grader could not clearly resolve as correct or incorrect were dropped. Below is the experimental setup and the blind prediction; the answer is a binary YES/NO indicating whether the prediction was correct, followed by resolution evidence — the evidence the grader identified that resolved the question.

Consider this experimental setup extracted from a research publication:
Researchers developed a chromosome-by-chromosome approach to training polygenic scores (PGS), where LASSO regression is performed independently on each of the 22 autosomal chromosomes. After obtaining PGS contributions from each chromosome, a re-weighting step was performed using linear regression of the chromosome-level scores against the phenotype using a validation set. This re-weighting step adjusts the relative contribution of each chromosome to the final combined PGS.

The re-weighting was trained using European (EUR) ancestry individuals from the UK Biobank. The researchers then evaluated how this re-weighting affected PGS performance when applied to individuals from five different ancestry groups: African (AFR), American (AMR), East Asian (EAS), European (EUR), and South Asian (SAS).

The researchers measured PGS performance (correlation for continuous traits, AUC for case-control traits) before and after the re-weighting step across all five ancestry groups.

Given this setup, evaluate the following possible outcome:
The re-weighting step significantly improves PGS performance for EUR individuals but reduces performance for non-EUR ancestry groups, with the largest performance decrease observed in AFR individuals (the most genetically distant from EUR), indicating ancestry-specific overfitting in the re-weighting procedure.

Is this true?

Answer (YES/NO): NO